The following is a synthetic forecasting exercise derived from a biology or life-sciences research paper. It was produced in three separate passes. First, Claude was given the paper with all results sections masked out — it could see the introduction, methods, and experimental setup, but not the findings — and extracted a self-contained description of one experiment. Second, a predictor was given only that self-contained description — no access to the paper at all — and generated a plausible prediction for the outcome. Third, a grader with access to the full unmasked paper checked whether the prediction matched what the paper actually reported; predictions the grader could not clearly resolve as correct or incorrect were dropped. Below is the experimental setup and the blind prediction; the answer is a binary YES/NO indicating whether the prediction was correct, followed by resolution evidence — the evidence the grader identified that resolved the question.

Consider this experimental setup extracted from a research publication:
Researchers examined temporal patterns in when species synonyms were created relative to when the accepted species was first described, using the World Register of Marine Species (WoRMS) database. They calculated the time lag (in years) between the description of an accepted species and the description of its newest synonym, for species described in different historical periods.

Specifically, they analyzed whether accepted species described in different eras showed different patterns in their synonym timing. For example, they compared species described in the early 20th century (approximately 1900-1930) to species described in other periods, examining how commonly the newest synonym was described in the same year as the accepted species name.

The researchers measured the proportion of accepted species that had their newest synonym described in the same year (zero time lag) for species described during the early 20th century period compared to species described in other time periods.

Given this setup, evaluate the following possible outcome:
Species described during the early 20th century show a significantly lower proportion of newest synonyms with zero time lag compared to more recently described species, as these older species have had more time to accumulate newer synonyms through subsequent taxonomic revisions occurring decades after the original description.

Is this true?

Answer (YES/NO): NO